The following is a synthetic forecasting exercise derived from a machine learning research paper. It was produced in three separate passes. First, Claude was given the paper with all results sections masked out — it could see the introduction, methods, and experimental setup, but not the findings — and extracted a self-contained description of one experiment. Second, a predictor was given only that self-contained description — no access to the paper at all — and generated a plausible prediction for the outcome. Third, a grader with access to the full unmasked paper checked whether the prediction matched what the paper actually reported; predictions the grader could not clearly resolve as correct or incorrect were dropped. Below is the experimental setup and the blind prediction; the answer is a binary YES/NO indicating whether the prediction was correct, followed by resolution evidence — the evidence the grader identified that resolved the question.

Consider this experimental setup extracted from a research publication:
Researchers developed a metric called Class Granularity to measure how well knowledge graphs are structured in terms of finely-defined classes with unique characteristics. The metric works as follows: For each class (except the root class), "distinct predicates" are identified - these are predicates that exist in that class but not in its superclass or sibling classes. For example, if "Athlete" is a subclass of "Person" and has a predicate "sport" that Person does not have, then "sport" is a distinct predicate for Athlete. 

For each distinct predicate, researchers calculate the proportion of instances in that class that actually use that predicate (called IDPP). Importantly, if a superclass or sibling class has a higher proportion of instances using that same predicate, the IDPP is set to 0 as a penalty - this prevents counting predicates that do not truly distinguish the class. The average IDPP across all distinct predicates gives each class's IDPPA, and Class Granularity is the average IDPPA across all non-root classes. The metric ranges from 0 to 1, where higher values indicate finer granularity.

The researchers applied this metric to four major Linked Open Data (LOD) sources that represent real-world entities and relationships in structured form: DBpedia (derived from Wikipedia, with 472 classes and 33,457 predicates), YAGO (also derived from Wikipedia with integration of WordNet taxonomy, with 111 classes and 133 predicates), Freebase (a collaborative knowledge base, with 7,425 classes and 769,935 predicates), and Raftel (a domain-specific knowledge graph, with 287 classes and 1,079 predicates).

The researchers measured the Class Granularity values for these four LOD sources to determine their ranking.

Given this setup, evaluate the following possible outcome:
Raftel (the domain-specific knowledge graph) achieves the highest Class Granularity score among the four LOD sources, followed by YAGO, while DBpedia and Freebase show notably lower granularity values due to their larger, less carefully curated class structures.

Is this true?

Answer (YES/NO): NO